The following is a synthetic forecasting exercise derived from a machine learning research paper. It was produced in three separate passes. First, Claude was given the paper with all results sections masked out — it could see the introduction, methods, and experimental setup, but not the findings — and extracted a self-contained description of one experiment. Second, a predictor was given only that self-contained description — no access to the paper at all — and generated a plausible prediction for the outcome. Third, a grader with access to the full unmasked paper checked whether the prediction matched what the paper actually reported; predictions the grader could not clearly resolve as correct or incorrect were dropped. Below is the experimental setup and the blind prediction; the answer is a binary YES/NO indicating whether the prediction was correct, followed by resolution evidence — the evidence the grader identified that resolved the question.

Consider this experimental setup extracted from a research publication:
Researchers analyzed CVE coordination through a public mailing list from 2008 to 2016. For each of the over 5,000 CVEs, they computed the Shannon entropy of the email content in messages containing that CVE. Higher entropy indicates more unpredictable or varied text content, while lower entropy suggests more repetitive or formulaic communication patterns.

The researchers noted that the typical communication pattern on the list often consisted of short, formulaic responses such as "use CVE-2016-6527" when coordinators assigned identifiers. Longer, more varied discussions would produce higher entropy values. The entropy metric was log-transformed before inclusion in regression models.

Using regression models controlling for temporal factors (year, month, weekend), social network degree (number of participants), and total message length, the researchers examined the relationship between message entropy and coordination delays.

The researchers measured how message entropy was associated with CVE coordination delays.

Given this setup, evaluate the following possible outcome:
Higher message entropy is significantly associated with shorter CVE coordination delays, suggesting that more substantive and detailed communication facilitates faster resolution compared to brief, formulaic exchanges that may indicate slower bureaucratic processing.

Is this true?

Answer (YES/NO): NO